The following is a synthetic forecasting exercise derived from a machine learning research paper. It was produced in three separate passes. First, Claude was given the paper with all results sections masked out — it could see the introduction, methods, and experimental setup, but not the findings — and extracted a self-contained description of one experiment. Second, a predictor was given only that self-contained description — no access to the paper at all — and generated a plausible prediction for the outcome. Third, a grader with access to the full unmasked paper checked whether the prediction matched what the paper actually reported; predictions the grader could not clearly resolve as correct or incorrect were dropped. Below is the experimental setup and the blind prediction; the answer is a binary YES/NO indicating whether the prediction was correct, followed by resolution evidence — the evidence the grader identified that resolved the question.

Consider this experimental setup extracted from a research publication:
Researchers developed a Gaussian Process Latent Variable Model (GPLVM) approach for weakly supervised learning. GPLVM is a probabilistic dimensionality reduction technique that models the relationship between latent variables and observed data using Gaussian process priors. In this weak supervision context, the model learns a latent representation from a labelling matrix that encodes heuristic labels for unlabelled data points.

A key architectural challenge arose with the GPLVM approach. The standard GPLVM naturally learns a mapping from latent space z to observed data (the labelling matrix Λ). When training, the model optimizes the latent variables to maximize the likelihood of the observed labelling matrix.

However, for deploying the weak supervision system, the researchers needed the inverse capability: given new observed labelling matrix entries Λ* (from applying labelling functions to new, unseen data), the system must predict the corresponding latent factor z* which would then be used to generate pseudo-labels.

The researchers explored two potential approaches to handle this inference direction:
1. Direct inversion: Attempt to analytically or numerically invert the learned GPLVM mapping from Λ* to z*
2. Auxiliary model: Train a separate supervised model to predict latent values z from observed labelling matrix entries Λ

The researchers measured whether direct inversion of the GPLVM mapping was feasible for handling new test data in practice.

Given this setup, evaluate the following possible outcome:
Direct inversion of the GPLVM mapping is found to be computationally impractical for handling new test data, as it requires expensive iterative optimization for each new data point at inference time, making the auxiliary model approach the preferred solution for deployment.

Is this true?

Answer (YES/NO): NO